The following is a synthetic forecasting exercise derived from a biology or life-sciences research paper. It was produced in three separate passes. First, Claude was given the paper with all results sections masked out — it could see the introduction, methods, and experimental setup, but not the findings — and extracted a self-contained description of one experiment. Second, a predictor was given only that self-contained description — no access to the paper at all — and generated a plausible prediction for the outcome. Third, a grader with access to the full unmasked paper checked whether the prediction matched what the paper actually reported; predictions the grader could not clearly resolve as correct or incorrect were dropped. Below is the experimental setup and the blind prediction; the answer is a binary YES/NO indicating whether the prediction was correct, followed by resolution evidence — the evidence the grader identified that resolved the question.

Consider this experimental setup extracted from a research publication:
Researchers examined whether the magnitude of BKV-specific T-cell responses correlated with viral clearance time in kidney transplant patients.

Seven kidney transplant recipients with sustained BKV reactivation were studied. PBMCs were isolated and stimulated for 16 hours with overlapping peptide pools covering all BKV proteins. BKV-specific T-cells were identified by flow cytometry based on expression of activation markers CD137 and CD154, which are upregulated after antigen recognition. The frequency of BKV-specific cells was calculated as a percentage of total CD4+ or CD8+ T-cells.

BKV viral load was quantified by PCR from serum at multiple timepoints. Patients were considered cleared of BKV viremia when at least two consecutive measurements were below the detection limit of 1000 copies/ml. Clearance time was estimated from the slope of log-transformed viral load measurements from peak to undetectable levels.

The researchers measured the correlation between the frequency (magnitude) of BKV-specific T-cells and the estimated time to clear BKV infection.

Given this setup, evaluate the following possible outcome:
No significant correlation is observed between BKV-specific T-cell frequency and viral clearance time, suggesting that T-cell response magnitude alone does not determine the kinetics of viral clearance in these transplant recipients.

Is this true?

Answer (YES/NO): YES